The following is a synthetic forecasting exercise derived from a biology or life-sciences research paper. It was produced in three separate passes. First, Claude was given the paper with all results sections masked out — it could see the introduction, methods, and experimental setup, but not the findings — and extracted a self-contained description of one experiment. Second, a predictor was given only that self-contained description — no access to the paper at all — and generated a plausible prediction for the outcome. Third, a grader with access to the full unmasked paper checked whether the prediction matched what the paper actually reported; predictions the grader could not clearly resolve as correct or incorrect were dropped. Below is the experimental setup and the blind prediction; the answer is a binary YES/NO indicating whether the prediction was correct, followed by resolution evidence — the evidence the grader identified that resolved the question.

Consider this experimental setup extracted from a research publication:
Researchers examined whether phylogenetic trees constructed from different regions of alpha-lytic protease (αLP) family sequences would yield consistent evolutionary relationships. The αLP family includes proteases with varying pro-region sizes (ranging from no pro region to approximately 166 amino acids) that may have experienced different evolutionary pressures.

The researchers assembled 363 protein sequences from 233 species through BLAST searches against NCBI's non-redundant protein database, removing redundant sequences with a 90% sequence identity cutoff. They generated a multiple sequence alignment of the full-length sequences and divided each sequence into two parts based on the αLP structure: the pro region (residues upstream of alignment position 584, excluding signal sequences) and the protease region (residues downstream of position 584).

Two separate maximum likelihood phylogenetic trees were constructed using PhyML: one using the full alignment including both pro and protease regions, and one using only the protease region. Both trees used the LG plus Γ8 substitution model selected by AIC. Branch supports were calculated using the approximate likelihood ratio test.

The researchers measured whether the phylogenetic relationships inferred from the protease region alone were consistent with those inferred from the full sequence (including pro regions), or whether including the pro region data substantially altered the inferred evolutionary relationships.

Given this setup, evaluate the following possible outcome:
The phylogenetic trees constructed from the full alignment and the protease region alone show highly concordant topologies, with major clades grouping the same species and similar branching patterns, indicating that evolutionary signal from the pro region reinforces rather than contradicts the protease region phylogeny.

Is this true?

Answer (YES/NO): YES